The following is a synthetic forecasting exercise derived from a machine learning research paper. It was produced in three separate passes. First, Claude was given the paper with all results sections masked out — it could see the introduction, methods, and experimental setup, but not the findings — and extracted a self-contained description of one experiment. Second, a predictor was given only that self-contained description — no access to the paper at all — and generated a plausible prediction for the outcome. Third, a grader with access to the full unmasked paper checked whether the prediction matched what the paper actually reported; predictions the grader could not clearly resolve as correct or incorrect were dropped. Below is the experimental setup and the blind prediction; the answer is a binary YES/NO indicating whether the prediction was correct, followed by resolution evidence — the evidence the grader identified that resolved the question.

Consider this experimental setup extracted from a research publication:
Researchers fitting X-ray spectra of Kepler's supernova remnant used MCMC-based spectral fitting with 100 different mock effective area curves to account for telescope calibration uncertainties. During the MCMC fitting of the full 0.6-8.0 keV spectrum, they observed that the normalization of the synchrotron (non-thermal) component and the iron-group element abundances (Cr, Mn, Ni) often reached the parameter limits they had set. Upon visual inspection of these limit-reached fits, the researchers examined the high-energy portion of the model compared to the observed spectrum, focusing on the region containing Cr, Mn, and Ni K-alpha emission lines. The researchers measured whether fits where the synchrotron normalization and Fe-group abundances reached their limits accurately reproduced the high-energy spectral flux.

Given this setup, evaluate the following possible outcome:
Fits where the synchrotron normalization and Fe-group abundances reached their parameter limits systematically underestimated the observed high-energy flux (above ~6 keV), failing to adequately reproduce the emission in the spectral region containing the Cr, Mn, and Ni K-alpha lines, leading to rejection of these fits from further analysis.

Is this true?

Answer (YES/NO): NO